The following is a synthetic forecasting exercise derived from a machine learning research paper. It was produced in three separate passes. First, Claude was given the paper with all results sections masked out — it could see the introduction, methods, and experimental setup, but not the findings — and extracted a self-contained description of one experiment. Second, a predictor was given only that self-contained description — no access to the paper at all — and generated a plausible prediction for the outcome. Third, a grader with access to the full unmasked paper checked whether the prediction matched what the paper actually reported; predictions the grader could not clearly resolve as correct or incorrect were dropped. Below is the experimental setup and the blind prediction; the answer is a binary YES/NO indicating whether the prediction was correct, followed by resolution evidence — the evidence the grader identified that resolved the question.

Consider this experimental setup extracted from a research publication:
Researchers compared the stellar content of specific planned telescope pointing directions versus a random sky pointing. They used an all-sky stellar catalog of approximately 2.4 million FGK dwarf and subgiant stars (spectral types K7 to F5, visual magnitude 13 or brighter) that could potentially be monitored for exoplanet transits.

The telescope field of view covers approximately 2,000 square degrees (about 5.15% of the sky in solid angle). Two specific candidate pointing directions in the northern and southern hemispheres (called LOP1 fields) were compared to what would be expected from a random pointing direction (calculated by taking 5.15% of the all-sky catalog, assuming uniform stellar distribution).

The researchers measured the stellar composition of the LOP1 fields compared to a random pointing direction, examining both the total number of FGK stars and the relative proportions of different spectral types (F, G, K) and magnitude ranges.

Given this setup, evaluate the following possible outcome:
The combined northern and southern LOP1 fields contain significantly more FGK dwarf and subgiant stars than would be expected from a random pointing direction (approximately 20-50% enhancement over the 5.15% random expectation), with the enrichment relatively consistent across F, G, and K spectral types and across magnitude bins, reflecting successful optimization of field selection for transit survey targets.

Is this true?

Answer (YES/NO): NO